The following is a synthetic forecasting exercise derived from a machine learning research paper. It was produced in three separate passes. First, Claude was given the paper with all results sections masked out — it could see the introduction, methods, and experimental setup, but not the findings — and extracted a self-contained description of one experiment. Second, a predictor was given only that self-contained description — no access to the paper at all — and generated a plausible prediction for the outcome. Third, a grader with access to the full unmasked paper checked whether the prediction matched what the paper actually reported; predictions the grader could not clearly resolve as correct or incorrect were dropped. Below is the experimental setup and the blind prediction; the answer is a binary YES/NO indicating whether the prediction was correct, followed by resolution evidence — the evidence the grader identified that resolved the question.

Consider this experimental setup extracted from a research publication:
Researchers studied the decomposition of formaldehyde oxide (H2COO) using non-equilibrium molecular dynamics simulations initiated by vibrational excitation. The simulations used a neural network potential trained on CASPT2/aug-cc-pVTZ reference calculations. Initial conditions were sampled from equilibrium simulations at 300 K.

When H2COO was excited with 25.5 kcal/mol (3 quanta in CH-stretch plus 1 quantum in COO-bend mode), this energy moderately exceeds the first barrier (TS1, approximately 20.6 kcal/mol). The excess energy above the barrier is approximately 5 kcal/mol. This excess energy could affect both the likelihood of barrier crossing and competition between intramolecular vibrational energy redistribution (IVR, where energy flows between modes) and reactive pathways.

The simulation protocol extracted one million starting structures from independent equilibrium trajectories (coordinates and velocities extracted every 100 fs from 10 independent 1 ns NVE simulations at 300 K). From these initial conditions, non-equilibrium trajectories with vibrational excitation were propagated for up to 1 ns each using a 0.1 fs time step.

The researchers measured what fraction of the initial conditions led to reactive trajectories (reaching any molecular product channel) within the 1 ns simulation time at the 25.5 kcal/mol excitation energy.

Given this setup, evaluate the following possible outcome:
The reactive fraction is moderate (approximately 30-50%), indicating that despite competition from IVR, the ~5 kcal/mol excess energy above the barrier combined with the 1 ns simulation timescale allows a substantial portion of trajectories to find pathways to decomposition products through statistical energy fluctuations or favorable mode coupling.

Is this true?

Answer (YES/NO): NO